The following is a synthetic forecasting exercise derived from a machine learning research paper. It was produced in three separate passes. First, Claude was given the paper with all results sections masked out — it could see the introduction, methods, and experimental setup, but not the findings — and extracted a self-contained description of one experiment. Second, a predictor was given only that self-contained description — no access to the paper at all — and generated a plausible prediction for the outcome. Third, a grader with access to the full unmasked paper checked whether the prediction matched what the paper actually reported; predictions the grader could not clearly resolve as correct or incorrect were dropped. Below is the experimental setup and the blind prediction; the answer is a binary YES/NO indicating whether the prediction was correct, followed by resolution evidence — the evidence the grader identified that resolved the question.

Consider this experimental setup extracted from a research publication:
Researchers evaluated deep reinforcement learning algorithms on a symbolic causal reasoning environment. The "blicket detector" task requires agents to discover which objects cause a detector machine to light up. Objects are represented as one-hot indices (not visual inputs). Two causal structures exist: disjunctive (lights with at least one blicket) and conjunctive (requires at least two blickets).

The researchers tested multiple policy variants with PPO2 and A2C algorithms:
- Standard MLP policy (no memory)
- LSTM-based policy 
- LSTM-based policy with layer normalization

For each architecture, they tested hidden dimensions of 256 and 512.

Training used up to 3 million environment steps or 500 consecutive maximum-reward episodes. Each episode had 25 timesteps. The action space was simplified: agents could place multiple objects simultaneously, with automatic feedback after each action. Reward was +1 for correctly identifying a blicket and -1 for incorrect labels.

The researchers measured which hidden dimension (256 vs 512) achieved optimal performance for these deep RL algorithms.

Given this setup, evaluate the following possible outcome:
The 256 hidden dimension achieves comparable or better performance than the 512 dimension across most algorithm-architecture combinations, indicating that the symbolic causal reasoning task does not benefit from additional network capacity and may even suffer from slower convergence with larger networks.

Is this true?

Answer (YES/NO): NO